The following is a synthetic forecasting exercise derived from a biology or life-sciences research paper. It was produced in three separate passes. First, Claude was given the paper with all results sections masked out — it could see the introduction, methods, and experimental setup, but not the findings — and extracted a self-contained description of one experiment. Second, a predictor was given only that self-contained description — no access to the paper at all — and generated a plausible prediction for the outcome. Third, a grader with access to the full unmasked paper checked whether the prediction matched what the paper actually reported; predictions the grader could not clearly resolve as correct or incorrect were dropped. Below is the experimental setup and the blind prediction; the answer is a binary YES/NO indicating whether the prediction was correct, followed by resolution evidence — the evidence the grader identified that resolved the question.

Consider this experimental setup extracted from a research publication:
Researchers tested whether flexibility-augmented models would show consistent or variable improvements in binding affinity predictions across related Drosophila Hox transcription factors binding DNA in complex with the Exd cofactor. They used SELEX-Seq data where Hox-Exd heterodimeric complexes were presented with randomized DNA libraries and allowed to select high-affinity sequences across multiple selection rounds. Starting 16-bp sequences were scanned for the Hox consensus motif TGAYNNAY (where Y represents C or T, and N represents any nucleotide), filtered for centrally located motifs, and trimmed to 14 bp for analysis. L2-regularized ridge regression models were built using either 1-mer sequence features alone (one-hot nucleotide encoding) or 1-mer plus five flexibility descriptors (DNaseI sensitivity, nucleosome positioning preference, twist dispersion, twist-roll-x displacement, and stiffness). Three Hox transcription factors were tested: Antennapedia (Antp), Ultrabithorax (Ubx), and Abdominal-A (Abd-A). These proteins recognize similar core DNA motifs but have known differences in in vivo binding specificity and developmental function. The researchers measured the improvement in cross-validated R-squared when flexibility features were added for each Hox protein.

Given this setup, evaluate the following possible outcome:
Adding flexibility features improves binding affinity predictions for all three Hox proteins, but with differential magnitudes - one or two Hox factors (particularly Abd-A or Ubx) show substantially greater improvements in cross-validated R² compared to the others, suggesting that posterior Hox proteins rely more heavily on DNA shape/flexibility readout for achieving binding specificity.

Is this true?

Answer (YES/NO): NO